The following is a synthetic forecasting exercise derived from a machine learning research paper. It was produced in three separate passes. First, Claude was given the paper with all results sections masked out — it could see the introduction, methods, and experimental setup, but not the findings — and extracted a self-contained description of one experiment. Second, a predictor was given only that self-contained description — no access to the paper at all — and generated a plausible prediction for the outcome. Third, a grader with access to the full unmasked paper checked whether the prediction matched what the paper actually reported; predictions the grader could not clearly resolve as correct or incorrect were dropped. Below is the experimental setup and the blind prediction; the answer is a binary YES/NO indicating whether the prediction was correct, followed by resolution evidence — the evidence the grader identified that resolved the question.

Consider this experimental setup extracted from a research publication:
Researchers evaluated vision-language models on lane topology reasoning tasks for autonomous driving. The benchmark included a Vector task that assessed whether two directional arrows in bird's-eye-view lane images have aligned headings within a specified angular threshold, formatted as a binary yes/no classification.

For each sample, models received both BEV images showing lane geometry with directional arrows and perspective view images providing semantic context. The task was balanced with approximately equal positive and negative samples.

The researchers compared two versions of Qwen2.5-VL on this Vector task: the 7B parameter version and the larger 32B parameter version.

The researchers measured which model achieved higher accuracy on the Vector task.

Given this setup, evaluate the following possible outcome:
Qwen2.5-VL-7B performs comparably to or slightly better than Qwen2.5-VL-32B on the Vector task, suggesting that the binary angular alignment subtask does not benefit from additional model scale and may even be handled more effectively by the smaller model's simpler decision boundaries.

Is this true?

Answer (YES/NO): YES